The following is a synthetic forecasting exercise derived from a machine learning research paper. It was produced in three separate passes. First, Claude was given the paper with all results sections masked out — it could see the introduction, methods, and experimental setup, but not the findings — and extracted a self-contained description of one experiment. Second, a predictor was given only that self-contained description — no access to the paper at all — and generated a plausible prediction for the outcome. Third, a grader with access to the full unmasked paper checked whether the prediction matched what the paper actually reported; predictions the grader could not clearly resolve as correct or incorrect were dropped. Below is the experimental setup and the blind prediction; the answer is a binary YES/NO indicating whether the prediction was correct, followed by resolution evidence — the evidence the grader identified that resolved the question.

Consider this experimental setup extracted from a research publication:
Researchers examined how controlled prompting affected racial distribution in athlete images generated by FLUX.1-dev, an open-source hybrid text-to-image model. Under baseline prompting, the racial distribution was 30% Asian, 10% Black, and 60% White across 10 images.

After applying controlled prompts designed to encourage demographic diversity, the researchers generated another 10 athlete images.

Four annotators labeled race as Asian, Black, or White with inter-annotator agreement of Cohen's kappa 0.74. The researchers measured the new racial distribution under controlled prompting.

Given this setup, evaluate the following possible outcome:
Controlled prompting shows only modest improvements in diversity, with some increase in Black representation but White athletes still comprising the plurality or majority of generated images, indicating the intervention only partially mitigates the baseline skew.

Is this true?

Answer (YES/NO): NO